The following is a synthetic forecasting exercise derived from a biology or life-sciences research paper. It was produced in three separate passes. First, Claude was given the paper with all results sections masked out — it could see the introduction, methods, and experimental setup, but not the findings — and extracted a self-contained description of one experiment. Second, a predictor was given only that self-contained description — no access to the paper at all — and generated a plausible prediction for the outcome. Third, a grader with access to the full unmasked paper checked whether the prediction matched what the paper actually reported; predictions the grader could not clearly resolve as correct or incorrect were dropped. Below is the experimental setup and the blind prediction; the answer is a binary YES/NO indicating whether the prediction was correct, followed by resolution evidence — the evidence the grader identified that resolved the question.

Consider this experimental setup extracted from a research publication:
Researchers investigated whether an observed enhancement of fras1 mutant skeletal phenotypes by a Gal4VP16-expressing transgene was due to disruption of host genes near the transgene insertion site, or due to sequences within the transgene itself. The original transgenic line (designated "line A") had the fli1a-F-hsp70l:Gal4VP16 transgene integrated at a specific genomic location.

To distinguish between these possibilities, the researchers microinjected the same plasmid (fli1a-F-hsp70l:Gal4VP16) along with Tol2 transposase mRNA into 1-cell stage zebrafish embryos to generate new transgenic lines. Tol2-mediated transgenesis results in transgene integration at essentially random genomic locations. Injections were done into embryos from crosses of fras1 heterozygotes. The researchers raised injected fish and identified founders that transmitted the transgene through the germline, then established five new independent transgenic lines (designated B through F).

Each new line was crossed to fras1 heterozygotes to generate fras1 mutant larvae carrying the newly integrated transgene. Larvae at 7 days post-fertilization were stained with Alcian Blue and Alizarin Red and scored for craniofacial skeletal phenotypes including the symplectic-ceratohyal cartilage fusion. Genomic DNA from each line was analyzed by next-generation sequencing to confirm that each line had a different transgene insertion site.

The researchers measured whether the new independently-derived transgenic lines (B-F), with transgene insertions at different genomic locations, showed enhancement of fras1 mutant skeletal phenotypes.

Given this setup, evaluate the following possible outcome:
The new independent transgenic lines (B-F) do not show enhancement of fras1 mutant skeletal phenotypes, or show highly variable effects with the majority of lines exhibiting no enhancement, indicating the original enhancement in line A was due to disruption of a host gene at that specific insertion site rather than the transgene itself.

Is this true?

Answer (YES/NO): NO